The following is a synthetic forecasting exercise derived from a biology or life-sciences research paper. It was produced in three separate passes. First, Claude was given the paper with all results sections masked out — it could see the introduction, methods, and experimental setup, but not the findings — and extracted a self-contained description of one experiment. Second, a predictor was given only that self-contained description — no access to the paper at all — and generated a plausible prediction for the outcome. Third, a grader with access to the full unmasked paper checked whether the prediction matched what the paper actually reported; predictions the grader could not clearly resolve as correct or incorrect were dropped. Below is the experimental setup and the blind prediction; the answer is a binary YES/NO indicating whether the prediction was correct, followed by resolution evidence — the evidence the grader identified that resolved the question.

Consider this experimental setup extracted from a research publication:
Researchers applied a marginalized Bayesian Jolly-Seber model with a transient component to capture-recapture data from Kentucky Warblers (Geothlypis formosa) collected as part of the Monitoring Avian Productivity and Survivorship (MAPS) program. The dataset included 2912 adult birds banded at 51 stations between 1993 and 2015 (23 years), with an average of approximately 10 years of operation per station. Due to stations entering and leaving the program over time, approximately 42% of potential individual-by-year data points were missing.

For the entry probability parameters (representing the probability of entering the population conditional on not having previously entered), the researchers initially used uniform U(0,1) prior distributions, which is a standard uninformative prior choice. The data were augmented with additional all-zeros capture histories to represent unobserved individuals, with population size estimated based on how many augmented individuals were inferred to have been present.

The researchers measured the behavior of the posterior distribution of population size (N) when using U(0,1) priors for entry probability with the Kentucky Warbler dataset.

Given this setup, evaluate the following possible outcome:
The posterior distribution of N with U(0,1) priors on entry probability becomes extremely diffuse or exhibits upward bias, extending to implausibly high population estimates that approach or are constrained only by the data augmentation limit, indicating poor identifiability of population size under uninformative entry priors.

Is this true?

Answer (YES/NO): YES